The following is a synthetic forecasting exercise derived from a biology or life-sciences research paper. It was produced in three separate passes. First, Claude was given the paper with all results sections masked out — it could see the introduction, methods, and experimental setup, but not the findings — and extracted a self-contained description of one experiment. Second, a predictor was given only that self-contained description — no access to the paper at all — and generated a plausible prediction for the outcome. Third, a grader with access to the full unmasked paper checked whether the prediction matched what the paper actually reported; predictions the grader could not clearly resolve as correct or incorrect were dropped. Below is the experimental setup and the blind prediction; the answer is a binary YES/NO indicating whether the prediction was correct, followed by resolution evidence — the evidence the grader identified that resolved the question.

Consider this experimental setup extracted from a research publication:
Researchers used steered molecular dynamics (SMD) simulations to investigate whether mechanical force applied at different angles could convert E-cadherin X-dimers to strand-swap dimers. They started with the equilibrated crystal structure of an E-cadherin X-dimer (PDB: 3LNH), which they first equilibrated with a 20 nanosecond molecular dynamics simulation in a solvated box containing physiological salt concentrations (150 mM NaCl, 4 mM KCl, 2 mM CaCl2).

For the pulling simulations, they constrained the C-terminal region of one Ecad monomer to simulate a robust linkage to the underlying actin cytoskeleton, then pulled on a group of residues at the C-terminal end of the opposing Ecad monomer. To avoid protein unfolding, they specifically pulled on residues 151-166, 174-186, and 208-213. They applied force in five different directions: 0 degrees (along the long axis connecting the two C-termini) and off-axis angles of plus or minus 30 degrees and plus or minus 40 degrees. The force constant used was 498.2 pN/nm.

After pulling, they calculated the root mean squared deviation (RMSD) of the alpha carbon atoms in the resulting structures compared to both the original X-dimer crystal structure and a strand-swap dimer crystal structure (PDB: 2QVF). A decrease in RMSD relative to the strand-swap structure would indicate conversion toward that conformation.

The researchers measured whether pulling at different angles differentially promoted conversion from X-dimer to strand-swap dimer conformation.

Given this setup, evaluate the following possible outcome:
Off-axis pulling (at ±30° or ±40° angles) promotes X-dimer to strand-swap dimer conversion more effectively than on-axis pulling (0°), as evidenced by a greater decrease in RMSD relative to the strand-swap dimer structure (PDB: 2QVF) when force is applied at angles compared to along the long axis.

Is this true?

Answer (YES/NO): NO